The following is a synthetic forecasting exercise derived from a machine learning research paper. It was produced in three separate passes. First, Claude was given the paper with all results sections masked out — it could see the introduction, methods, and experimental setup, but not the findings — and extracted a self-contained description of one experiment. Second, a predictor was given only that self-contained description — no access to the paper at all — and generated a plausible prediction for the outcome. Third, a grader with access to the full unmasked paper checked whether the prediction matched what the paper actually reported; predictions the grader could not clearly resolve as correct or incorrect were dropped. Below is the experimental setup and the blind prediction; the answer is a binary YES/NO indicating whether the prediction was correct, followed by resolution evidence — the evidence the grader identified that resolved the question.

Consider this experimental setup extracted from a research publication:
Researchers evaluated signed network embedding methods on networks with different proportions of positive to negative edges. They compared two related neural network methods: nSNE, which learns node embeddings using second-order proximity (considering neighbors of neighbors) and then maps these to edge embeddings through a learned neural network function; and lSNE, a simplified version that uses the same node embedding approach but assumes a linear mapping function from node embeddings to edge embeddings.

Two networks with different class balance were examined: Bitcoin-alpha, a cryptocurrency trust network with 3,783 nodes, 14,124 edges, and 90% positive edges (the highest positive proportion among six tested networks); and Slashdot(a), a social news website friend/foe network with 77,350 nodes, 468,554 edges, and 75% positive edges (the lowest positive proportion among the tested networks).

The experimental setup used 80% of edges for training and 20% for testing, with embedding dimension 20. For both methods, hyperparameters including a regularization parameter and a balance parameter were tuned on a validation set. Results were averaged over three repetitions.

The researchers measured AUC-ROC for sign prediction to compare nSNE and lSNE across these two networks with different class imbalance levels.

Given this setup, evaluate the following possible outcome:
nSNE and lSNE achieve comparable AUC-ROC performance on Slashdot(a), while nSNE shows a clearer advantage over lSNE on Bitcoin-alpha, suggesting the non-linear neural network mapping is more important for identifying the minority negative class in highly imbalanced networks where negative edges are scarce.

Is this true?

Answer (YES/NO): NO